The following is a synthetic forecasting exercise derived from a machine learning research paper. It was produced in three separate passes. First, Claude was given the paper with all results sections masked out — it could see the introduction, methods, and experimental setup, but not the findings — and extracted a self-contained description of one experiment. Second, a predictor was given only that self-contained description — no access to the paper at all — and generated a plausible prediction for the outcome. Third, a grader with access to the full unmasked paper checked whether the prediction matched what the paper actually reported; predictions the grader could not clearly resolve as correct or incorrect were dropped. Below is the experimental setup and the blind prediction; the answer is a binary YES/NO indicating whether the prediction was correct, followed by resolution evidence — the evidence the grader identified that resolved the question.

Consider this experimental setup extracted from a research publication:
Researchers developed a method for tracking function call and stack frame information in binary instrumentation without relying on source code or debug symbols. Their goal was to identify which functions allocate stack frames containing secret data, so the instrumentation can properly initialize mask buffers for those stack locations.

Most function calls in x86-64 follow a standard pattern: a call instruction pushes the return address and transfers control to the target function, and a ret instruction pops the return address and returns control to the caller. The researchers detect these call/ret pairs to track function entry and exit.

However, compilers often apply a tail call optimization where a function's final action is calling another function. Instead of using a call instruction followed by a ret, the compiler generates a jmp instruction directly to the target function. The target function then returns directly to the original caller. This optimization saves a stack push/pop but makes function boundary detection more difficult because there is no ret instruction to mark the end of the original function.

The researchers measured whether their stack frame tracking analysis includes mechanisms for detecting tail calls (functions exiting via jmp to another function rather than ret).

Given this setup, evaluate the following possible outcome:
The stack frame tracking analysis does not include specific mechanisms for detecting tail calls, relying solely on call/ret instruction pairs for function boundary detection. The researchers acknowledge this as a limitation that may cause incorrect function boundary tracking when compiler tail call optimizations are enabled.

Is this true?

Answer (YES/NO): NO